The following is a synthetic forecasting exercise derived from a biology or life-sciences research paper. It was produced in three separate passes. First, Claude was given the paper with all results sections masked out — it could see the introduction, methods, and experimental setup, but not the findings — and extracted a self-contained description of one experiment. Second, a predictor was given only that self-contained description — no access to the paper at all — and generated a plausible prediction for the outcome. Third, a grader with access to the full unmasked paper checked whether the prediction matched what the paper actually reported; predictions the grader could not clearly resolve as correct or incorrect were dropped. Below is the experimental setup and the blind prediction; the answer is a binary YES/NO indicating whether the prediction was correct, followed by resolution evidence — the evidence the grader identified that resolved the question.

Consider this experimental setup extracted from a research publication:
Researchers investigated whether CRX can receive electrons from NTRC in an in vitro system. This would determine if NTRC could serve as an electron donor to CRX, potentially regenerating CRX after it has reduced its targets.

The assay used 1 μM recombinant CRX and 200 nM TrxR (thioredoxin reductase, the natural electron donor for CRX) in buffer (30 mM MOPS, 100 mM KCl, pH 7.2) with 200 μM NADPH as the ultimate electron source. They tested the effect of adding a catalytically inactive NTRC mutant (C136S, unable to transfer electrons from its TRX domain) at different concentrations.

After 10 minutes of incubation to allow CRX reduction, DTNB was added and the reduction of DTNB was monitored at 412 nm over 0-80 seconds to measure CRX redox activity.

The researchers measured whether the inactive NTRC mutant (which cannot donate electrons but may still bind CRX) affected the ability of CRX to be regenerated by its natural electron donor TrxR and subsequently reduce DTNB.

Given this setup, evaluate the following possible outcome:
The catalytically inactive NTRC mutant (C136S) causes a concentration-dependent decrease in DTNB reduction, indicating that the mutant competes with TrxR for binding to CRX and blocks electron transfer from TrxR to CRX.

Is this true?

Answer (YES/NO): NO